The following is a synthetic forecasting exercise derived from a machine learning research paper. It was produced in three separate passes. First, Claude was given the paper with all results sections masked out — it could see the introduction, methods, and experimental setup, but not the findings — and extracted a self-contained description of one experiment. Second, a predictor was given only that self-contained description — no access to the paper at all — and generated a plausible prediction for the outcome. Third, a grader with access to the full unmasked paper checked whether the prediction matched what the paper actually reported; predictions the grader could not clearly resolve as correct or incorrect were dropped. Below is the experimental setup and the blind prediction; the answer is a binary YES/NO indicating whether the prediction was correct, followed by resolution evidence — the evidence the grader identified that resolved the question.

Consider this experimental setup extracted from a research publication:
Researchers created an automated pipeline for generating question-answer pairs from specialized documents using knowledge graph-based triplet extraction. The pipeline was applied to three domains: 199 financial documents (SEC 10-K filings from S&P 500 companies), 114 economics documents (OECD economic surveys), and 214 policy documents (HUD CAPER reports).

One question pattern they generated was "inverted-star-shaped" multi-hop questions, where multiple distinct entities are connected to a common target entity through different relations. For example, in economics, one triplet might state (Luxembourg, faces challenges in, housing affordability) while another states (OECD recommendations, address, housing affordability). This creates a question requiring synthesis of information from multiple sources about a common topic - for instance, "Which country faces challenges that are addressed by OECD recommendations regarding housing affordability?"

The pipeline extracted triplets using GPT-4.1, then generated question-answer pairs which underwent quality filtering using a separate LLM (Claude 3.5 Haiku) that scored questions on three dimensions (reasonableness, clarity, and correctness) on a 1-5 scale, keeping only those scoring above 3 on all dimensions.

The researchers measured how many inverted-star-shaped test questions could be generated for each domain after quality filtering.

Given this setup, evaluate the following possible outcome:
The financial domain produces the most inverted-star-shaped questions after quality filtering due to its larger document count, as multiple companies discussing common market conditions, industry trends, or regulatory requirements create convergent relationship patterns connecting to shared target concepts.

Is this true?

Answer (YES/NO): NO